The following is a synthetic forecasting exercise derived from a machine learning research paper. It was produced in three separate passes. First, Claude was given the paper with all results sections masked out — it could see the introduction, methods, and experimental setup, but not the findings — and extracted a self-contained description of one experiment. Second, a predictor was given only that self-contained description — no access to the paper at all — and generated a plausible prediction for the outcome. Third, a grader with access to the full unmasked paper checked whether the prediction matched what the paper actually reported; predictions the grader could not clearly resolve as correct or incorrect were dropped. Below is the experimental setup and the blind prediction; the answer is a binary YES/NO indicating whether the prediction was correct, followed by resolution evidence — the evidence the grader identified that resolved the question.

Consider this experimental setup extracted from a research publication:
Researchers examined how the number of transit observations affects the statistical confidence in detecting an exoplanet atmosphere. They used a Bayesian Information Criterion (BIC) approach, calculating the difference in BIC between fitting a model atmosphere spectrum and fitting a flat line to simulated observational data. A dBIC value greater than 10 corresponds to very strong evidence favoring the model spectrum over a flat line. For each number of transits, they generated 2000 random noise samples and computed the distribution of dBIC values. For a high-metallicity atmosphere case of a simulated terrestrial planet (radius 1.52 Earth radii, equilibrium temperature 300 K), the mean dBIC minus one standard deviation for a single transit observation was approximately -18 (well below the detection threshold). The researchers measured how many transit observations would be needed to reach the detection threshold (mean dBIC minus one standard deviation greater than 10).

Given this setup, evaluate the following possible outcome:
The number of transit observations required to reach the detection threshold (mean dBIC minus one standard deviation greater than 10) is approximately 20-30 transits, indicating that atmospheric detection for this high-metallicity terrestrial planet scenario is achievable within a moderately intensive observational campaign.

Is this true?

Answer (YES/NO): NO